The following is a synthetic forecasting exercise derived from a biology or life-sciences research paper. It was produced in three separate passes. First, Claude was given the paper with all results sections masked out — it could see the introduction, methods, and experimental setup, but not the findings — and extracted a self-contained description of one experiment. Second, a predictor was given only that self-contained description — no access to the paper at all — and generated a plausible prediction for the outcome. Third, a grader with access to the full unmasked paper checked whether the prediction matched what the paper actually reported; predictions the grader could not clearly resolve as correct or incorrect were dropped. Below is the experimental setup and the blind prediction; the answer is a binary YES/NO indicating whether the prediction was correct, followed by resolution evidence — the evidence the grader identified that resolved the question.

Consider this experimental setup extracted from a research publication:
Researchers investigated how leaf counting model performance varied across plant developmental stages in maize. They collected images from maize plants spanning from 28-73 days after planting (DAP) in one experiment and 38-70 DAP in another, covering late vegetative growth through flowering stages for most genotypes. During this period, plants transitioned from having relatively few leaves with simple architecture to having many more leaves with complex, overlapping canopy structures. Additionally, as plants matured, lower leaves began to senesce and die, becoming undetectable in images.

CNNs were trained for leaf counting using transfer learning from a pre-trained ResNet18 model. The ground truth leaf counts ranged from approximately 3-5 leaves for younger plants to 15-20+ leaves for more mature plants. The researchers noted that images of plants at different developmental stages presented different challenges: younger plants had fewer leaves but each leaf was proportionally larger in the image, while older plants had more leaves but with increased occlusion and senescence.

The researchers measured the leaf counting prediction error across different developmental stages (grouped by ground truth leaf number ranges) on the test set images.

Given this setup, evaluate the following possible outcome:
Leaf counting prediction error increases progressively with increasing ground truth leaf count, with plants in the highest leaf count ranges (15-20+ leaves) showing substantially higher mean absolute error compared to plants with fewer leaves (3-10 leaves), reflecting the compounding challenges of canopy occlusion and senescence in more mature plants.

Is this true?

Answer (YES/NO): NO